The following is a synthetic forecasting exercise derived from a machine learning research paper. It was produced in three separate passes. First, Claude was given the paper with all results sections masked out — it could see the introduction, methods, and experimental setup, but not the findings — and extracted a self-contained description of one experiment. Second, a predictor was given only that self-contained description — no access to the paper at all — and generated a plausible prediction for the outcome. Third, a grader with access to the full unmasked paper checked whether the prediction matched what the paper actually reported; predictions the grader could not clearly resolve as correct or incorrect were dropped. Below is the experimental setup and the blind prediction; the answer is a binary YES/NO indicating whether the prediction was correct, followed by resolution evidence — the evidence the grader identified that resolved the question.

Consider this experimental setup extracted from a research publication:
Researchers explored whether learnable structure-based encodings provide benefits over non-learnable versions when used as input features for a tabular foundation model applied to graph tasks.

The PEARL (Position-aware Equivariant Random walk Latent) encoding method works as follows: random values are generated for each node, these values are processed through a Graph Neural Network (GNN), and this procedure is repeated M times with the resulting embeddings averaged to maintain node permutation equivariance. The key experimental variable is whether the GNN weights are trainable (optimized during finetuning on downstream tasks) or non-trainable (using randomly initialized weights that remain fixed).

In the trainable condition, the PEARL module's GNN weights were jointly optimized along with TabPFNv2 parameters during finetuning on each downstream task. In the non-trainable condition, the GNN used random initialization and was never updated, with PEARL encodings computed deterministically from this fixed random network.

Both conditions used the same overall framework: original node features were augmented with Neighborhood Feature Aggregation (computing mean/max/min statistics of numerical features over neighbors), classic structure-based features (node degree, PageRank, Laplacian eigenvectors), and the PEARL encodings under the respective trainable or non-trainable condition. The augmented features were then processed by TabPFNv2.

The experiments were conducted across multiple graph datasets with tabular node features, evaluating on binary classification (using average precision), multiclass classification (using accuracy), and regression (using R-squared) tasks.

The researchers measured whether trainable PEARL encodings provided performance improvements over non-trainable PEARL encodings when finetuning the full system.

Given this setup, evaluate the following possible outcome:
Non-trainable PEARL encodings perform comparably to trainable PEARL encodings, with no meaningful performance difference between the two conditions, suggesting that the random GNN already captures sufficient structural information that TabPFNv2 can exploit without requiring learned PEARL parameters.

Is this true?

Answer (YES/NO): NO